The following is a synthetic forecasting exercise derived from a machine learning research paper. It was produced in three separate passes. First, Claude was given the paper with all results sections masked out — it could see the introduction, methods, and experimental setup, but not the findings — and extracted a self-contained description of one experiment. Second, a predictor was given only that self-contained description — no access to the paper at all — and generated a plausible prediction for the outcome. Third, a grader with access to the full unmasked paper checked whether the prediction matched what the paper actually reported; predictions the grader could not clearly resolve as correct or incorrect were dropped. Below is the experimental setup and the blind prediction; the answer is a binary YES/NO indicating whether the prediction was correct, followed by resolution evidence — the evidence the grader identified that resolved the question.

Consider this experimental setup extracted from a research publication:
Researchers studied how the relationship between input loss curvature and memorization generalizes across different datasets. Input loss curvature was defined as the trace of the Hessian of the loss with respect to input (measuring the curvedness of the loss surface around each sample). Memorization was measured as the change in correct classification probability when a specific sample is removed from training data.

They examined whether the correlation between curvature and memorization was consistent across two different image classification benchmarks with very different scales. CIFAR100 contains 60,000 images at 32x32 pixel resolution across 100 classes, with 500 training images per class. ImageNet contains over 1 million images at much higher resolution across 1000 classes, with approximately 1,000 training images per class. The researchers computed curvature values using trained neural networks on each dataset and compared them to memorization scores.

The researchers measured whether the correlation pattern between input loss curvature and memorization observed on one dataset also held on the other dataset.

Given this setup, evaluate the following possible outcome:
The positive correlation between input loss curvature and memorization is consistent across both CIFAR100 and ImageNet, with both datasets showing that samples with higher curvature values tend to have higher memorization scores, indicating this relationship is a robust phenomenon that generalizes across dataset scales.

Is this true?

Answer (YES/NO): YES